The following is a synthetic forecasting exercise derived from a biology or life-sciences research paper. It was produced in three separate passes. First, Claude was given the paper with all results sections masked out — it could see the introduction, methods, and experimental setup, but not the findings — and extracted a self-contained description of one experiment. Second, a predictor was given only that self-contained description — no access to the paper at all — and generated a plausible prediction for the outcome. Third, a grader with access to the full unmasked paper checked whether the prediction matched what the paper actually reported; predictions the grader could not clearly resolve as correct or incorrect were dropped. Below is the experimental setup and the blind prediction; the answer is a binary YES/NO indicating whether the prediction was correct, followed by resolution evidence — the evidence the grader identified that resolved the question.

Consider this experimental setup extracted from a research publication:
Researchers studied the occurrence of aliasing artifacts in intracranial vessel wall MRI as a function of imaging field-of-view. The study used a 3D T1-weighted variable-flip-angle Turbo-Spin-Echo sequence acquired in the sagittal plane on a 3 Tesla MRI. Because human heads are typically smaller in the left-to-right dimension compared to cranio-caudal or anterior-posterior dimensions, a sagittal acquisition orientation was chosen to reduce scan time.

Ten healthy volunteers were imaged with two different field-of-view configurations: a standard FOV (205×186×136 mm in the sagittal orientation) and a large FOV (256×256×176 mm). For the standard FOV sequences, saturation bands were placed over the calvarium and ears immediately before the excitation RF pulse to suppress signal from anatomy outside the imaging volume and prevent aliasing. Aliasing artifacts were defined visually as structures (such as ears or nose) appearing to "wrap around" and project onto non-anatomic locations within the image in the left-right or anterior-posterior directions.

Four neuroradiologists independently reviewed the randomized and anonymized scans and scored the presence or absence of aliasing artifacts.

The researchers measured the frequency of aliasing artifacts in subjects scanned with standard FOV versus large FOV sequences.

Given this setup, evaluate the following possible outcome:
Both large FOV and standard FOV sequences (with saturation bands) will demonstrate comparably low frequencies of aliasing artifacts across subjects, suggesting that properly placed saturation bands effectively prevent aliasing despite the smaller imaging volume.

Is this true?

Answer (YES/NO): NO